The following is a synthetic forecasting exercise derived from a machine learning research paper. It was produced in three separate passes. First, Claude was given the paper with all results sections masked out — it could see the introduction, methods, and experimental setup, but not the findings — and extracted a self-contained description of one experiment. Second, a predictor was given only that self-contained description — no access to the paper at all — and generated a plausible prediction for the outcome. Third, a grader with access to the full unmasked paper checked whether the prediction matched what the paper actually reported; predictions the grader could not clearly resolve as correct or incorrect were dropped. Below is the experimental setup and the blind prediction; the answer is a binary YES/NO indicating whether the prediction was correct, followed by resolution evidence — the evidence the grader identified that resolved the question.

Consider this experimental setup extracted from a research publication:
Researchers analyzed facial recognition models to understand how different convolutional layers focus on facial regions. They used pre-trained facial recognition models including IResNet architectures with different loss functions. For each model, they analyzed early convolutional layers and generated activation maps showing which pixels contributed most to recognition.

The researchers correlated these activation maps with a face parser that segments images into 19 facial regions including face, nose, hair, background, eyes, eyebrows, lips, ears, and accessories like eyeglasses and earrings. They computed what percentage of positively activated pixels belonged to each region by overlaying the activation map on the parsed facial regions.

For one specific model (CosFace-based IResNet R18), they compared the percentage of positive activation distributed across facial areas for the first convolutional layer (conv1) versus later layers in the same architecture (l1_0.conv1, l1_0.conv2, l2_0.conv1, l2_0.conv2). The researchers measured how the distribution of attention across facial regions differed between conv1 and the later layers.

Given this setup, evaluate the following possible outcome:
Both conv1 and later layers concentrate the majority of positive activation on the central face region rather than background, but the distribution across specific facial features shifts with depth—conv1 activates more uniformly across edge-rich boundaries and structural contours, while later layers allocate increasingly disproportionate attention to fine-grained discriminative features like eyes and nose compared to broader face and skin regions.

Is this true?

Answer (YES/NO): NO